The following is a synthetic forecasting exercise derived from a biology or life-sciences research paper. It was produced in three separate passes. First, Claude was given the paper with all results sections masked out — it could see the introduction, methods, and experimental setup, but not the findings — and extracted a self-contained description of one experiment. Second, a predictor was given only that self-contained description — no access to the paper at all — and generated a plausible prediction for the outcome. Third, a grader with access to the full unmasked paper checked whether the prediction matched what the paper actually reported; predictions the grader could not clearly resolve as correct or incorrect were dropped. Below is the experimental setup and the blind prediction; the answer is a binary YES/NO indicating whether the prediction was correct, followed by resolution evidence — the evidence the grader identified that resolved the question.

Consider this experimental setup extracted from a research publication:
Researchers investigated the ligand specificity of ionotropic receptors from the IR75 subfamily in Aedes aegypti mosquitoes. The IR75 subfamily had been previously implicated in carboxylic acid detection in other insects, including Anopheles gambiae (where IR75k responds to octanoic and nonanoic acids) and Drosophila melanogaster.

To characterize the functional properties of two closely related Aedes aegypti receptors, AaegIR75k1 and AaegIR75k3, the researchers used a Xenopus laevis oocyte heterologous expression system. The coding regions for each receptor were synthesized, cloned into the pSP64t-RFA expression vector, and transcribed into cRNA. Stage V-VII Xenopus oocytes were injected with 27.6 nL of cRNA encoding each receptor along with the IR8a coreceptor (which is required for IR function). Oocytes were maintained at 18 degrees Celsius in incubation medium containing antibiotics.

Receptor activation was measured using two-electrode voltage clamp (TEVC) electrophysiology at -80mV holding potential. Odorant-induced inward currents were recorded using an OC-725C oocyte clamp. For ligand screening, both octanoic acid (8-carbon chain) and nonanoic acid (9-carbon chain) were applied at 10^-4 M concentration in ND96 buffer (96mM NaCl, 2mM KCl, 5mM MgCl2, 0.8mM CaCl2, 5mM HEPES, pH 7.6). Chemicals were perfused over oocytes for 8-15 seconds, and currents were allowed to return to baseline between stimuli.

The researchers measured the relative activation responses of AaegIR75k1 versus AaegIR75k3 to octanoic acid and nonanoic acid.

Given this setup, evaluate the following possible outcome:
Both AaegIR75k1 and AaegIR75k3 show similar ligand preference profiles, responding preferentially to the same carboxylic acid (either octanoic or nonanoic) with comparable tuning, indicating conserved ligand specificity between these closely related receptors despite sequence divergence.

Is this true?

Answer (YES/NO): NO